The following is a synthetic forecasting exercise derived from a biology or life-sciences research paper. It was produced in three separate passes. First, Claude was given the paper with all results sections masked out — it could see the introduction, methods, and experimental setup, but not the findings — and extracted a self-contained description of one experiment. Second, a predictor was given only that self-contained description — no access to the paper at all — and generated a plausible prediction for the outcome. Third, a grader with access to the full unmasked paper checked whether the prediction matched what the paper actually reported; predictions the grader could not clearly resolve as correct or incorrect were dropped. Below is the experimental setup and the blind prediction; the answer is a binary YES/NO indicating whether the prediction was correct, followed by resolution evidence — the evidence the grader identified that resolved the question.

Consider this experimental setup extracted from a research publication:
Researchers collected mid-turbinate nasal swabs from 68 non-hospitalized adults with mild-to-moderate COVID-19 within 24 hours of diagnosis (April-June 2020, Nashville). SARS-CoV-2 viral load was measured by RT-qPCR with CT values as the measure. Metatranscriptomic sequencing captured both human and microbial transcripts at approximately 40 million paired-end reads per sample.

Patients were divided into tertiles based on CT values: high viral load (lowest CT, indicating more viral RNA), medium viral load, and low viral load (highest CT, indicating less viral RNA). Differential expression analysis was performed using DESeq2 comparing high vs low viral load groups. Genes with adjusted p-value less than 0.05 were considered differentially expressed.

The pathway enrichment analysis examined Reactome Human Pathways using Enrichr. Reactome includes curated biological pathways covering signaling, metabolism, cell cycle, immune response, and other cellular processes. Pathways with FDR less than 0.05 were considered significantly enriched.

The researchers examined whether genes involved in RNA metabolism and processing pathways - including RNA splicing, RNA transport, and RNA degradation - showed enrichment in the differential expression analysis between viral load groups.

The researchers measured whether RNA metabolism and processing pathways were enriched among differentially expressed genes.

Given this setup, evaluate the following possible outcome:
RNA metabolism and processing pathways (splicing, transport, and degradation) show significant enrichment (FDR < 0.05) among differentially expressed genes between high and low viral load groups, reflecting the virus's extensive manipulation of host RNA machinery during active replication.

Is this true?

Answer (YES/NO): NO